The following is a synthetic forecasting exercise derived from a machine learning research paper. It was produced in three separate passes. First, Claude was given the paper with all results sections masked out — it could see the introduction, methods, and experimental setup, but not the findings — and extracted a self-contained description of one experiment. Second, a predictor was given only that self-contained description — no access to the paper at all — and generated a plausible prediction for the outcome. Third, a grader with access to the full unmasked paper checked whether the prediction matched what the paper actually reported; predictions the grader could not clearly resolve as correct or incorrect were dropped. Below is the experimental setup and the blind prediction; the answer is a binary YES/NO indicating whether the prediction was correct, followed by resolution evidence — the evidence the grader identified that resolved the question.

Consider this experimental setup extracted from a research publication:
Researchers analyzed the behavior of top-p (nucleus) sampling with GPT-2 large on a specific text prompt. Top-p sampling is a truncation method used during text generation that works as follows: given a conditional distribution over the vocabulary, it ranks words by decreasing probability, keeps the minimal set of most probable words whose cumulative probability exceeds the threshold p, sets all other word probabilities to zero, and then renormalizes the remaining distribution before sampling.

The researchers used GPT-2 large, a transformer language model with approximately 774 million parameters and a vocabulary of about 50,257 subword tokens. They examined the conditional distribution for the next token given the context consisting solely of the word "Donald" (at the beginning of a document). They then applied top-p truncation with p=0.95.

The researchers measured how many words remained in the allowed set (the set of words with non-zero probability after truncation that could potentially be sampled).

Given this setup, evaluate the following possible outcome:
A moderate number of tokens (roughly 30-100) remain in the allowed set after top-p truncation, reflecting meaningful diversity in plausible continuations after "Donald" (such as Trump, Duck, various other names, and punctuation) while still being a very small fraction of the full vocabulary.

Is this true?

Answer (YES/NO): NO